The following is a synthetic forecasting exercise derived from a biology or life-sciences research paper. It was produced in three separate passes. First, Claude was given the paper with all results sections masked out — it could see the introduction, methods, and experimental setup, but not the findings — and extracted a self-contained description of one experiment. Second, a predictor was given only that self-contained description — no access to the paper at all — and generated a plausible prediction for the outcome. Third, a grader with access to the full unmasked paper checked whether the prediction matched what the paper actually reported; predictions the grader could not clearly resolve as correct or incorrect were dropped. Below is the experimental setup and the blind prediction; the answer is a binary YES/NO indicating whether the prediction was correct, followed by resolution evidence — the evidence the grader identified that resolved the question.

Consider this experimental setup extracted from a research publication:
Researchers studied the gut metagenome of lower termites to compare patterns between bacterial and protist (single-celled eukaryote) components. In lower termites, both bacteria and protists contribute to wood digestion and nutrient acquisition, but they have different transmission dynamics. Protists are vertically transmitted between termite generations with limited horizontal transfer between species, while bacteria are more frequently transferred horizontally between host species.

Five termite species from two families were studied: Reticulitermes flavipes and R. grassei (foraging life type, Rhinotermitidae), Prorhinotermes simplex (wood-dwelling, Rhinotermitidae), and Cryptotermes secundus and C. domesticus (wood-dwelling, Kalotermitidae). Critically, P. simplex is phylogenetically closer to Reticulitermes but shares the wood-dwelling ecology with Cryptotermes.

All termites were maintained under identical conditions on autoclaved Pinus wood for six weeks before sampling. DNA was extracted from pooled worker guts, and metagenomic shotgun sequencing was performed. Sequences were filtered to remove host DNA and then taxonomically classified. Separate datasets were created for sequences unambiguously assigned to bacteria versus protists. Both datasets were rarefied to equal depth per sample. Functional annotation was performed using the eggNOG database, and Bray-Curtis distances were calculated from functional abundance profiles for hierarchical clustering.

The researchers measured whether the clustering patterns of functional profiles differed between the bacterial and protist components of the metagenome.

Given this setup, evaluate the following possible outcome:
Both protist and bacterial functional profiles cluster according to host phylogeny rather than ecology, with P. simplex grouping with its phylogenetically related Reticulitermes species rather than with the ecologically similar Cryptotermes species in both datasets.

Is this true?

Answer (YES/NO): YES